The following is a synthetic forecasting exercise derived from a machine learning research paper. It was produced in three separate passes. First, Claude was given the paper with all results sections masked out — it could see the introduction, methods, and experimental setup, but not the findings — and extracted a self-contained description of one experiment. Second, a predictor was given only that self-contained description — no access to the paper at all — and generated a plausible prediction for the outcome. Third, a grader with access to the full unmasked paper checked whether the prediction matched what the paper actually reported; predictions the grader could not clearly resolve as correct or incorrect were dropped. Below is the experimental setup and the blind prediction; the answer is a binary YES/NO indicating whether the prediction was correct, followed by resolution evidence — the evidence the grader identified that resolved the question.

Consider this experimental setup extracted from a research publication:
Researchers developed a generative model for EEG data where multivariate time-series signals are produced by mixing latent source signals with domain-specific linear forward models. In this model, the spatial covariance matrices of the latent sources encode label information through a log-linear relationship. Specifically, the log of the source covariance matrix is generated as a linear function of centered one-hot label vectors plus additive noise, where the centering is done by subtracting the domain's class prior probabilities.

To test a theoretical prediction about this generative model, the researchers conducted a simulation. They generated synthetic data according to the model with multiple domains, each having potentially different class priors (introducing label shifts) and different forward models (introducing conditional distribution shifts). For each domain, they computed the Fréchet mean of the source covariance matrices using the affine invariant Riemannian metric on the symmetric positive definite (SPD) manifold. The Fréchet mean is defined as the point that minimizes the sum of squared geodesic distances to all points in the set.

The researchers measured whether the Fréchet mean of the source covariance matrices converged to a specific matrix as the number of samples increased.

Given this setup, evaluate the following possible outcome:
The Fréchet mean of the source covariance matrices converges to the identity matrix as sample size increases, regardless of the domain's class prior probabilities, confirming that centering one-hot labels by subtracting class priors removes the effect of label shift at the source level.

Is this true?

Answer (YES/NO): YES